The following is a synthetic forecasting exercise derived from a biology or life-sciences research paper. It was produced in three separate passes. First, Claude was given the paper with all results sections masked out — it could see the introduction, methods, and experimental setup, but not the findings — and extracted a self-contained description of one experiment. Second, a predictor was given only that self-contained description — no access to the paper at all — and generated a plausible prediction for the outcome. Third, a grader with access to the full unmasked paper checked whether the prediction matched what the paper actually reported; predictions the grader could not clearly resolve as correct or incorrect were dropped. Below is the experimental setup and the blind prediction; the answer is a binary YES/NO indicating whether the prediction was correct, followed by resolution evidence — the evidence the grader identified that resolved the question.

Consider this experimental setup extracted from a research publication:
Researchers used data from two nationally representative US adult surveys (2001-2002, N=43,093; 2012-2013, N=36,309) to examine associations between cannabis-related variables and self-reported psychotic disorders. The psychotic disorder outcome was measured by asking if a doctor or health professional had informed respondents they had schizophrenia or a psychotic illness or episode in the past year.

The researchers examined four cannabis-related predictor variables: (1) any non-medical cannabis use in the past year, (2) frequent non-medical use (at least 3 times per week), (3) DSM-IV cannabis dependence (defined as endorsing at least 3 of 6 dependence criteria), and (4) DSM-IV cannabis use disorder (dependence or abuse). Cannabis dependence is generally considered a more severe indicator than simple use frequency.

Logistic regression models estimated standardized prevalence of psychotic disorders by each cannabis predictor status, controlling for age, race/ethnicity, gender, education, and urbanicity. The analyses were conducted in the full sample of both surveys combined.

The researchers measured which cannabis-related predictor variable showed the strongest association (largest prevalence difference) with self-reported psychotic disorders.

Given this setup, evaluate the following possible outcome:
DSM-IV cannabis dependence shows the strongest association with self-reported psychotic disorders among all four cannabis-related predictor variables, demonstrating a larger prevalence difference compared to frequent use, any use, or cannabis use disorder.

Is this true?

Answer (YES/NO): YES